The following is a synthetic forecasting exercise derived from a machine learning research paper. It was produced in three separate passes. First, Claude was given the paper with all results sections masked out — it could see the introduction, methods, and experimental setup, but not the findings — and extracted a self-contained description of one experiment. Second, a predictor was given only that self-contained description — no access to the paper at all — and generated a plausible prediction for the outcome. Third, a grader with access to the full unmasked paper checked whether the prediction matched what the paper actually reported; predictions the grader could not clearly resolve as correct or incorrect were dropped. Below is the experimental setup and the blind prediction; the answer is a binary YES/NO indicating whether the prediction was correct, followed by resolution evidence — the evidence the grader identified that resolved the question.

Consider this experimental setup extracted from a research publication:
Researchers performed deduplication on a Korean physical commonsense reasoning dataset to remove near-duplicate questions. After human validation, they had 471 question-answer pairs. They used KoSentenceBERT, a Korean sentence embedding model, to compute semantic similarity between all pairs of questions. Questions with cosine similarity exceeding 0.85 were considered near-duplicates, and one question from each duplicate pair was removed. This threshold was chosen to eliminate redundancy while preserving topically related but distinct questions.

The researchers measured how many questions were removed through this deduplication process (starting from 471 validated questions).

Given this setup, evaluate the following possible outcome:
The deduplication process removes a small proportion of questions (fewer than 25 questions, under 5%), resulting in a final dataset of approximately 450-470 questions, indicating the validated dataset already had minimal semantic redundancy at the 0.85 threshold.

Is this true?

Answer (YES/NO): NO